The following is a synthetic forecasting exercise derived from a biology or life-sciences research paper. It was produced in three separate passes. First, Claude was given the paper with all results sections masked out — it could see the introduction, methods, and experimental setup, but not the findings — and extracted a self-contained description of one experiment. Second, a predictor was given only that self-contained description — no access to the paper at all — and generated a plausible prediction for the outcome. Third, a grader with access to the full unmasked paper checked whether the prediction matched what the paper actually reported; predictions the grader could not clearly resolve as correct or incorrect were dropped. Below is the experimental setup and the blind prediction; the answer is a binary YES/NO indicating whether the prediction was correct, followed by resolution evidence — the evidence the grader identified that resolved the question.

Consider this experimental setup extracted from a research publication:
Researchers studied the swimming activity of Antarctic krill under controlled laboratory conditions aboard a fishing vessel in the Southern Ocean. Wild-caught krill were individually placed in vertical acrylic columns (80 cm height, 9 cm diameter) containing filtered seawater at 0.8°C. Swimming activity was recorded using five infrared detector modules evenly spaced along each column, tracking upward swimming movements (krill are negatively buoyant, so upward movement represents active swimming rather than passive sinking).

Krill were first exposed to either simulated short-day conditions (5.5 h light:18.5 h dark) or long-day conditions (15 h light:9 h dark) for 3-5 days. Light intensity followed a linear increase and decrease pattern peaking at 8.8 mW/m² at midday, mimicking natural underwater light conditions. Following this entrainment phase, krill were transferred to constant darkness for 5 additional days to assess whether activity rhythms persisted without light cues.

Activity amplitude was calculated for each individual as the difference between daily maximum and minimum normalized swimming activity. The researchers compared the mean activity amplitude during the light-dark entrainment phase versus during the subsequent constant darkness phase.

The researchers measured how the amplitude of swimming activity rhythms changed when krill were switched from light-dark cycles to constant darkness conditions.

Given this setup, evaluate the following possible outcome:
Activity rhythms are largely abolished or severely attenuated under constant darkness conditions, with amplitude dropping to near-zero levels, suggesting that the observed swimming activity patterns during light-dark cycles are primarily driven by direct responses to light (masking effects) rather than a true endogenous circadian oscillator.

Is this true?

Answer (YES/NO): NO